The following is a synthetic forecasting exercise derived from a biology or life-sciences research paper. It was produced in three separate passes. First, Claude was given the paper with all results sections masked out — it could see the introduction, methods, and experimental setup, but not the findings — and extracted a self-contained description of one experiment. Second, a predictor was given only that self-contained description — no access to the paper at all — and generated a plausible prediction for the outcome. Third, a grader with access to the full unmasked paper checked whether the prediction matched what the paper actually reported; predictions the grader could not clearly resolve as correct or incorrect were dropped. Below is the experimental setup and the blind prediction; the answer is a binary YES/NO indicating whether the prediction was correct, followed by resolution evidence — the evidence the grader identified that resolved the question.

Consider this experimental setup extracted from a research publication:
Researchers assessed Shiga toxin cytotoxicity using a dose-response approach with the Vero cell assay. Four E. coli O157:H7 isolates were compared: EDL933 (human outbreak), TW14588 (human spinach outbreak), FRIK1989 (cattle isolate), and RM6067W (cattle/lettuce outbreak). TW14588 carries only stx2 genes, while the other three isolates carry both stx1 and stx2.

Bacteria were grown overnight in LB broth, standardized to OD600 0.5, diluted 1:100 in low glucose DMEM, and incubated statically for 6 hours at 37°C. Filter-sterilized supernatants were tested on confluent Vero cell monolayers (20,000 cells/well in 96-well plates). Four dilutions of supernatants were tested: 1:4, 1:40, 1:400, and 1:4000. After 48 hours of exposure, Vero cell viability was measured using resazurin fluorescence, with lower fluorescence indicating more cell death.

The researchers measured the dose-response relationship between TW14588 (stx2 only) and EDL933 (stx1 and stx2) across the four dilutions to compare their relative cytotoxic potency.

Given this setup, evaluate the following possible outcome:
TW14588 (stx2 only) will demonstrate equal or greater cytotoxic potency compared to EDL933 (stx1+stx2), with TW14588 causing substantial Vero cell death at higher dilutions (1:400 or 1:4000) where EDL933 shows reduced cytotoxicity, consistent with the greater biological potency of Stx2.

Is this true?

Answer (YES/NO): NO